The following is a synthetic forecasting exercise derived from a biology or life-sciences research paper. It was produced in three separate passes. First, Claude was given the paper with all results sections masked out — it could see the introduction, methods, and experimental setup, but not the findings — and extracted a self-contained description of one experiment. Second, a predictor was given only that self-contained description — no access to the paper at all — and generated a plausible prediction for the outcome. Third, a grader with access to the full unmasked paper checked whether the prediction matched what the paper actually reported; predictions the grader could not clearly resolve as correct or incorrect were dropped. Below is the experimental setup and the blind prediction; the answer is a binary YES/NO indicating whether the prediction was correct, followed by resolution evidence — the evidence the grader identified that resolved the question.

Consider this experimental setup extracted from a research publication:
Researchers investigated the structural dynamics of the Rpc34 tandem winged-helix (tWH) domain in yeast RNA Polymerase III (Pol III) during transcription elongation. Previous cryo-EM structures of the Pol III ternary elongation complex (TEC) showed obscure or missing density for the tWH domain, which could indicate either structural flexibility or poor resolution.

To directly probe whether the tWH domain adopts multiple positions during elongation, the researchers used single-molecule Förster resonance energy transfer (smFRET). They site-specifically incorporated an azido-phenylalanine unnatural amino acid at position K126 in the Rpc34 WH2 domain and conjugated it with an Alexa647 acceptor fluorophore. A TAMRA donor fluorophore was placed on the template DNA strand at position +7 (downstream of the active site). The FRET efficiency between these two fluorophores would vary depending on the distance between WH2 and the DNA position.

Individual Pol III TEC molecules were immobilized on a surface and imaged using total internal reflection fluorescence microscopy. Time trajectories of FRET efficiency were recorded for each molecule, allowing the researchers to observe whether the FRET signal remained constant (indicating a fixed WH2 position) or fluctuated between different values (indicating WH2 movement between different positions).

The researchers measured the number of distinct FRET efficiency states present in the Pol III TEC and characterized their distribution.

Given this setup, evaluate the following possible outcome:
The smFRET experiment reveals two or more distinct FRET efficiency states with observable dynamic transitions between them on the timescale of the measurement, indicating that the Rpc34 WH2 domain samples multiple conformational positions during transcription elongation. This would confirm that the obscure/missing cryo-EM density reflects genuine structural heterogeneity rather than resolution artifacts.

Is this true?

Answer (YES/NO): YES